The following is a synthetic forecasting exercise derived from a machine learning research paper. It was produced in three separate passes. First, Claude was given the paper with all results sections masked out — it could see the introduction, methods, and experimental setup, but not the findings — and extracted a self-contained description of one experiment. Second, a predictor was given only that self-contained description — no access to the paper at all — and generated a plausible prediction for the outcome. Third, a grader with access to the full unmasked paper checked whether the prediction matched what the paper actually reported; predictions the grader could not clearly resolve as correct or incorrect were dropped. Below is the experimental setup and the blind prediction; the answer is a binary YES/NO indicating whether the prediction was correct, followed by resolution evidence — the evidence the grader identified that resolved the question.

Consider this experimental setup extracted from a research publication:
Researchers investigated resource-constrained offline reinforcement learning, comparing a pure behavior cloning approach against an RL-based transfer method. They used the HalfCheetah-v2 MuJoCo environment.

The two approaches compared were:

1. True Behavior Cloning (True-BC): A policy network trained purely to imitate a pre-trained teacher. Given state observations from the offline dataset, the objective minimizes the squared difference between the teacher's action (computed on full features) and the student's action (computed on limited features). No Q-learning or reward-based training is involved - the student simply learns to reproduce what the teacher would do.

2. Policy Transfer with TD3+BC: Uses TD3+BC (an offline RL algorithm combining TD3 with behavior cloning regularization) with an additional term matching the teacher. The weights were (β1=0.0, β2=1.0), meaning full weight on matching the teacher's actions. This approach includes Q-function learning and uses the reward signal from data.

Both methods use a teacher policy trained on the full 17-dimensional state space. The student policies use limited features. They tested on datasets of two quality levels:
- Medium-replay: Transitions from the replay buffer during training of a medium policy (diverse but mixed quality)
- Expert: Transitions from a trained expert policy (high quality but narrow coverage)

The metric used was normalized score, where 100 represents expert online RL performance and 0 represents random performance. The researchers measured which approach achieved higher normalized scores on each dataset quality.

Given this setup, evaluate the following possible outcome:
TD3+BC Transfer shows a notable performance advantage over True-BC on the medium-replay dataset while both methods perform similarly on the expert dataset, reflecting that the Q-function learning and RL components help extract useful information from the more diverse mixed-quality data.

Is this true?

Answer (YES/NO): NO